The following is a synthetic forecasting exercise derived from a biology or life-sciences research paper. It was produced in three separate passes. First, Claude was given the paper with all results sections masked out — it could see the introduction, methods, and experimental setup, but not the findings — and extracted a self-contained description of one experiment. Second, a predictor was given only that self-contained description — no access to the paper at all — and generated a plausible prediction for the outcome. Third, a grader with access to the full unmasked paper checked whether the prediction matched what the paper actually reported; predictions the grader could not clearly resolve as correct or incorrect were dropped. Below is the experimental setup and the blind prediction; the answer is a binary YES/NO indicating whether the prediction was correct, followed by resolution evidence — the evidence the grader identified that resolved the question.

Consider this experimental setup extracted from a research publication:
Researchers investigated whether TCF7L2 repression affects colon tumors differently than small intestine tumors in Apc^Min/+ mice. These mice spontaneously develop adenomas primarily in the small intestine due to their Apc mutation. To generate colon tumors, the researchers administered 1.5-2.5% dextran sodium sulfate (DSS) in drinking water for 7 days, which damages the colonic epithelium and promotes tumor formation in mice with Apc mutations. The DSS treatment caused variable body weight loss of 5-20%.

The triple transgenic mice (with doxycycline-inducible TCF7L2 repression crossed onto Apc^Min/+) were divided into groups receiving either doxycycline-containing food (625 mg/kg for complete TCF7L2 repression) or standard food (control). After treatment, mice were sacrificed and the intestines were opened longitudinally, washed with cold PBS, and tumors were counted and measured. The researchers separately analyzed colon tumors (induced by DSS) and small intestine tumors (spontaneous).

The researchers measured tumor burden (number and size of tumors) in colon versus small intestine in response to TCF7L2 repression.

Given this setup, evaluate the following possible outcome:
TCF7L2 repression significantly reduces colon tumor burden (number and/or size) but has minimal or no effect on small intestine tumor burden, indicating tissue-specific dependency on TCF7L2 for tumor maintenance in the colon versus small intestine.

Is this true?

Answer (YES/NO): NO